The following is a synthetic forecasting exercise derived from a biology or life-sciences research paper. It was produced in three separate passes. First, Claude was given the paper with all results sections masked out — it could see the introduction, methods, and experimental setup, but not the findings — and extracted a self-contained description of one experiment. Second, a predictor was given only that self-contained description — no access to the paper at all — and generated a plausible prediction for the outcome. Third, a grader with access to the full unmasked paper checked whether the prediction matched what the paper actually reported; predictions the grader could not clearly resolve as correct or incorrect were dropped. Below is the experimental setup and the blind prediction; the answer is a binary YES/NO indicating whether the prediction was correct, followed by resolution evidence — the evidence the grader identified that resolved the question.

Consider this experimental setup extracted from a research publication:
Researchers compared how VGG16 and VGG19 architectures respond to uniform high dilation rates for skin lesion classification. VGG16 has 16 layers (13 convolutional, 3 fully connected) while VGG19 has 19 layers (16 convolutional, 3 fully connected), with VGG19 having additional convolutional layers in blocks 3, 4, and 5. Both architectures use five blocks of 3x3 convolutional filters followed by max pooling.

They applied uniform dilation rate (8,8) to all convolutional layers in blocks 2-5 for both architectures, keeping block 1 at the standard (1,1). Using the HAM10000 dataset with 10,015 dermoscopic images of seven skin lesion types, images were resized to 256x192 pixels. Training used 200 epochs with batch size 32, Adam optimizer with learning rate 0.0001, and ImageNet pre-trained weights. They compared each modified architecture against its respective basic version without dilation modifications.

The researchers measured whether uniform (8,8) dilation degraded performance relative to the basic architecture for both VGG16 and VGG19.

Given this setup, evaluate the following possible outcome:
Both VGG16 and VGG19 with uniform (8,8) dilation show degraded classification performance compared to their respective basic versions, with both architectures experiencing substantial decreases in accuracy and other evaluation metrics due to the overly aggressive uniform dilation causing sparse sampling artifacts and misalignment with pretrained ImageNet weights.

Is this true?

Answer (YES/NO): NO